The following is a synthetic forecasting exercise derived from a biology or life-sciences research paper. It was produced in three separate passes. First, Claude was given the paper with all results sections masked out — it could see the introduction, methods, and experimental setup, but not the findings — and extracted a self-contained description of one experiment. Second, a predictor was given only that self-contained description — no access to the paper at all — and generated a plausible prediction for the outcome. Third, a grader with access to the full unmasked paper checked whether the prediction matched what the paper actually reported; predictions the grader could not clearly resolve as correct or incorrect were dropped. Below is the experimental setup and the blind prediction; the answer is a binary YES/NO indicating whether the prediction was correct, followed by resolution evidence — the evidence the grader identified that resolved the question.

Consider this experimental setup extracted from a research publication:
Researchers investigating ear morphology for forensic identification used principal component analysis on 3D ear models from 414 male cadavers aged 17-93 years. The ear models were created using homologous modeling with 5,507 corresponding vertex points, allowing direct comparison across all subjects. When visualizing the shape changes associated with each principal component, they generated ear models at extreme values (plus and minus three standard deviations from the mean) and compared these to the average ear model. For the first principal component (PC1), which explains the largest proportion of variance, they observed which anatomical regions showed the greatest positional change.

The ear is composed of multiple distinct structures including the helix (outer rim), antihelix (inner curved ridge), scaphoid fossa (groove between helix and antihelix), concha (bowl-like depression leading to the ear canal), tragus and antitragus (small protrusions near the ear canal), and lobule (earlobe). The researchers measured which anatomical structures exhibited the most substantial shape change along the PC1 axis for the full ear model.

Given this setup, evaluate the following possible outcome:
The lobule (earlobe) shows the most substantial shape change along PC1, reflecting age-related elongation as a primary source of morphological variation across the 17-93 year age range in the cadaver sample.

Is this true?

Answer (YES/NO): NO